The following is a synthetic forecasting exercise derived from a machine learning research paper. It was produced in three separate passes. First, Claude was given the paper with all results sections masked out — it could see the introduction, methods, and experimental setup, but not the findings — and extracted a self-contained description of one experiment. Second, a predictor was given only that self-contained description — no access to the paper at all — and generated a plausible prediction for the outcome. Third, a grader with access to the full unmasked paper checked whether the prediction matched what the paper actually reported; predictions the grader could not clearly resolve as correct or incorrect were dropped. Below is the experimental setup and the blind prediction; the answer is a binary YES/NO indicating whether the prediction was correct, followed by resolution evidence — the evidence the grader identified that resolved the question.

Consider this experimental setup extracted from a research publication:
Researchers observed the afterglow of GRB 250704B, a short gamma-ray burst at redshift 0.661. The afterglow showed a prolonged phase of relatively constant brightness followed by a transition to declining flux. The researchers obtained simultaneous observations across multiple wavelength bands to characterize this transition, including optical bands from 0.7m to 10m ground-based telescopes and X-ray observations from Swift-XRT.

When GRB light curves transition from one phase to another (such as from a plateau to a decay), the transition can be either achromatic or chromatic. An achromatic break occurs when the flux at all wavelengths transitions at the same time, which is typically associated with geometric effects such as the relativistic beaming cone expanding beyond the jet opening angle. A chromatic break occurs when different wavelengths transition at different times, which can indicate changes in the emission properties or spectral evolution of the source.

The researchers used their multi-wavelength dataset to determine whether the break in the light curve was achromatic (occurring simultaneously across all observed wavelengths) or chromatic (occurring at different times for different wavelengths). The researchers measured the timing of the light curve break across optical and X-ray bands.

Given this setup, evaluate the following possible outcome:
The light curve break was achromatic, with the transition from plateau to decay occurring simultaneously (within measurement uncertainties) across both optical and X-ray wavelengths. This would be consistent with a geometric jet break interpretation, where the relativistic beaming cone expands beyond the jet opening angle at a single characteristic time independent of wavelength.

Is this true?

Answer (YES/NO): YES